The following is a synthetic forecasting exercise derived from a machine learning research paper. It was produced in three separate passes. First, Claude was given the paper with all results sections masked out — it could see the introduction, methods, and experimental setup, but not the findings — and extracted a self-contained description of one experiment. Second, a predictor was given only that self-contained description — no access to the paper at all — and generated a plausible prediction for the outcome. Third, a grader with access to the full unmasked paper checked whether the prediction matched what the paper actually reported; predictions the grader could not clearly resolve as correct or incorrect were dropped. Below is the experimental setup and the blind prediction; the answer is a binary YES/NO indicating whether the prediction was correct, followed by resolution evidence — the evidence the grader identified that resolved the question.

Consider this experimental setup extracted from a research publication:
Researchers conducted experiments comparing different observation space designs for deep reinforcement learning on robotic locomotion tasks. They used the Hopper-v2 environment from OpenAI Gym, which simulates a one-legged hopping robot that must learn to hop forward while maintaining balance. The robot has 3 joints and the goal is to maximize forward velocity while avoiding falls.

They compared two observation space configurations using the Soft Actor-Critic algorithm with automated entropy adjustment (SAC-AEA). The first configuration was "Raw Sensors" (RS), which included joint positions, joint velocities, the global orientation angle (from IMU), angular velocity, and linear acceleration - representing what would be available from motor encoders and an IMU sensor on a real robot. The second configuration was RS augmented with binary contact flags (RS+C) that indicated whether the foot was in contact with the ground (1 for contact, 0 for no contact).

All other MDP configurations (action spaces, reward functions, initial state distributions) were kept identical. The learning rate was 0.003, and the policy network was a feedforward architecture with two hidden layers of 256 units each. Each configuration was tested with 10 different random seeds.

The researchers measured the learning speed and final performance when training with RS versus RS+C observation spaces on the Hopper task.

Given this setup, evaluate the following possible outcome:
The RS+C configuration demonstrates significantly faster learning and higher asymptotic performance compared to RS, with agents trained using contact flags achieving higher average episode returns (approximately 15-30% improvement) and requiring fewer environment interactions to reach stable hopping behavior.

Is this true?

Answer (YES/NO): NO